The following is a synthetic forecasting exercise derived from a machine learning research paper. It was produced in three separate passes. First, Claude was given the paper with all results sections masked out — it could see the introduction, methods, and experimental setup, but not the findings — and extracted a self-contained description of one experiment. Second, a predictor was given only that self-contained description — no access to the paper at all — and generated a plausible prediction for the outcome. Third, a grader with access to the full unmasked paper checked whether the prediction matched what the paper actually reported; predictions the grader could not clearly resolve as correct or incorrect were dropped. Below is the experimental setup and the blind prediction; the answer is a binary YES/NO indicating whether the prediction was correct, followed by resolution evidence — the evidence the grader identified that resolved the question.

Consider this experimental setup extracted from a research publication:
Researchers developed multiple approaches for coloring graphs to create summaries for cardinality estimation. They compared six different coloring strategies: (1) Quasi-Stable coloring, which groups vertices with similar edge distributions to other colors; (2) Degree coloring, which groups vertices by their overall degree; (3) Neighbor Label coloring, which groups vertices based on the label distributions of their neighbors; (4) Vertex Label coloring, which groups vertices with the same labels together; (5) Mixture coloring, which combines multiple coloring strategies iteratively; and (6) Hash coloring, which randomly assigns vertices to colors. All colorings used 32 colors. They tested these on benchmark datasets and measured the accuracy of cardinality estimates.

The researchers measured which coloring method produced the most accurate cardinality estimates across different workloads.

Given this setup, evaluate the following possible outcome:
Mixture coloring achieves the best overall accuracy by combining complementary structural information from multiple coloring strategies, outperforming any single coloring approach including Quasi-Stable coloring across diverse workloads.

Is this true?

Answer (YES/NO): YES